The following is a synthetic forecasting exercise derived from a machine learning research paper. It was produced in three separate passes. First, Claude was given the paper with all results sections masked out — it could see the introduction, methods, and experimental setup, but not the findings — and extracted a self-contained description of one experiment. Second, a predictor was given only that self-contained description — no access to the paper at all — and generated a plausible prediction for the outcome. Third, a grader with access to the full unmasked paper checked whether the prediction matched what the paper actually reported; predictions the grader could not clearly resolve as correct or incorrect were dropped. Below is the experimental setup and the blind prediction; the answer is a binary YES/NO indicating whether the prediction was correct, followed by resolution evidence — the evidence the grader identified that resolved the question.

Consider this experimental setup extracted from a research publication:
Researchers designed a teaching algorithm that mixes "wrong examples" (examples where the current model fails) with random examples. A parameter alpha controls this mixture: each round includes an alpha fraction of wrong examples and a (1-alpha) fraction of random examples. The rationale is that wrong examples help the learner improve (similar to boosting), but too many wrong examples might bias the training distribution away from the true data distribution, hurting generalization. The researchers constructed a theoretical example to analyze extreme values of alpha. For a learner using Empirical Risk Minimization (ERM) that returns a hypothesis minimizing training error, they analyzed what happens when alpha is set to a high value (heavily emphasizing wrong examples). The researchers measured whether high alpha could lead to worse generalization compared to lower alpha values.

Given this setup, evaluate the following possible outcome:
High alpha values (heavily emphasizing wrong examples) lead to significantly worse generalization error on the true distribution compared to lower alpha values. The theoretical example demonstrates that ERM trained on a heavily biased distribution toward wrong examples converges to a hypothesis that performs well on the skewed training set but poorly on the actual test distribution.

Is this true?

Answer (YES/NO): YES